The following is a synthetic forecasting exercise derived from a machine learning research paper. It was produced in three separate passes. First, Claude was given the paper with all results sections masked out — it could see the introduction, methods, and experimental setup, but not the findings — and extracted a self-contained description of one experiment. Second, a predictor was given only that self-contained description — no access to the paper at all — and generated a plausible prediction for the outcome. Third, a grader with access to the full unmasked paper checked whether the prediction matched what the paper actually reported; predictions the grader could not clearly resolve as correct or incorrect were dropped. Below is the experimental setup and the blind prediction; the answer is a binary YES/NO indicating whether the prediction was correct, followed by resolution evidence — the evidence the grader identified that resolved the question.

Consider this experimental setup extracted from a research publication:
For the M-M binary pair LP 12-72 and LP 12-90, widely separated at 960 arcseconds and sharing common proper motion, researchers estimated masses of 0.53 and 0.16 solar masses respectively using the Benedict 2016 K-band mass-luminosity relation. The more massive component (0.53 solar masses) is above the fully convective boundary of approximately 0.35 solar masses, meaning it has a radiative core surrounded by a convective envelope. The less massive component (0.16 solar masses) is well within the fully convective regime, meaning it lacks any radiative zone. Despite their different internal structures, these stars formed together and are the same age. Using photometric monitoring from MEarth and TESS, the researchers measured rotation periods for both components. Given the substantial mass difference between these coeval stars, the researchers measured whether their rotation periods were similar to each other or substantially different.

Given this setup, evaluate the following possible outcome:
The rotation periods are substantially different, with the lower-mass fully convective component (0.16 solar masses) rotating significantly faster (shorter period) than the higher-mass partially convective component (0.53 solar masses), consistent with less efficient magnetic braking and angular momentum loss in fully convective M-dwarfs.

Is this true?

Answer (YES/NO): NO